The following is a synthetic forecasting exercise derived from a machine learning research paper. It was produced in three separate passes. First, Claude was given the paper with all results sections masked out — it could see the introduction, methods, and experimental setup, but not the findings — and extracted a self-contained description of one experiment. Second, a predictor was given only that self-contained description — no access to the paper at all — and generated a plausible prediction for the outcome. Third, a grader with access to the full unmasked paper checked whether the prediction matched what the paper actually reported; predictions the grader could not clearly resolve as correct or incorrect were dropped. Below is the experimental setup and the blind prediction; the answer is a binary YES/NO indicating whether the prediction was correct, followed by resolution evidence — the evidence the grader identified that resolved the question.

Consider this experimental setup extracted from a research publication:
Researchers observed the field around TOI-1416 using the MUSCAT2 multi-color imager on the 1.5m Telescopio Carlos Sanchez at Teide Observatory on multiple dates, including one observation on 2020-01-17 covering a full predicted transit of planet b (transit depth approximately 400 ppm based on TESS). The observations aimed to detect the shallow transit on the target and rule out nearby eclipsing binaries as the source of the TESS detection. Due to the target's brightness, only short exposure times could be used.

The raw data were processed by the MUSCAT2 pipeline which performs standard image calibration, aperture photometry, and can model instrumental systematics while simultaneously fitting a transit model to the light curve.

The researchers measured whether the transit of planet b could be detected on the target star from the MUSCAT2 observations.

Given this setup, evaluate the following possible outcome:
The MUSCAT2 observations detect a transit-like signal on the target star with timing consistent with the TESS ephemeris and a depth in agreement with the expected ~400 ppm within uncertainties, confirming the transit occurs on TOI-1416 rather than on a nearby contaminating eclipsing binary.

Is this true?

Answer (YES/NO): NO